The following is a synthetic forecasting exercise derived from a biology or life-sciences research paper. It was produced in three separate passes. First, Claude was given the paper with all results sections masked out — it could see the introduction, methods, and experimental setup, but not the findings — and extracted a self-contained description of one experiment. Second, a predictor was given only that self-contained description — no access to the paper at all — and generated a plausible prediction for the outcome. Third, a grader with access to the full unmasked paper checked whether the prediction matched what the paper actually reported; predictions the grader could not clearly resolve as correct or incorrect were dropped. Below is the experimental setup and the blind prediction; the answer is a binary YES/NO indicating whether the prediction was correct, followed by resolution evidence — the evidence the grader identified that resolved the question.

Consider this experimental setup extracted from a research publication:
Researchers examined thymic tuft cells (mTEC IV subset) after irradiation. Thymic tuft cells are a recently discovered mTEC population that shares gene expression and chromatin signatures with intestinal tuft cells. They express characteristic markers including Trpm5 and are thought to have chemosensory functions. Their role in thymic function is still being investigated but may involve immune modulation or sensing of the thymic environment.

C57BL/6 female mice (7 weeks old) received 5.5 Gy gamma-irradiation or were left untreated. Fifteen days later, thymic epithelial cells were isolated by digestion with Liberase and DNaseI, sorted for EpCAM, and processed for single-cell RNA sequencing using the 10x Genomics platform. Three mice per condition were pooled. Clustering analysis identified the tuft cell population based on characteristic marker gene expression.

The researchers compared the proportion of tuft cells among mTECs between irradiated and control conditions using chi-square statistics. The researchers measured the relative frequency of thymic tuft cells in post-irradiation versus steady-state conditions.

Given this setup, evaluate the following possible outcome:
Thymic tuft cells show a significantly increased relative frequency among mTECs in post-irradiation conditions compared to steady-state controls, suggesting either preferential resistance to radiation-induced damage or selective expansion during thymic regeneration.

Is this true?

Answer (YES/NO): NO